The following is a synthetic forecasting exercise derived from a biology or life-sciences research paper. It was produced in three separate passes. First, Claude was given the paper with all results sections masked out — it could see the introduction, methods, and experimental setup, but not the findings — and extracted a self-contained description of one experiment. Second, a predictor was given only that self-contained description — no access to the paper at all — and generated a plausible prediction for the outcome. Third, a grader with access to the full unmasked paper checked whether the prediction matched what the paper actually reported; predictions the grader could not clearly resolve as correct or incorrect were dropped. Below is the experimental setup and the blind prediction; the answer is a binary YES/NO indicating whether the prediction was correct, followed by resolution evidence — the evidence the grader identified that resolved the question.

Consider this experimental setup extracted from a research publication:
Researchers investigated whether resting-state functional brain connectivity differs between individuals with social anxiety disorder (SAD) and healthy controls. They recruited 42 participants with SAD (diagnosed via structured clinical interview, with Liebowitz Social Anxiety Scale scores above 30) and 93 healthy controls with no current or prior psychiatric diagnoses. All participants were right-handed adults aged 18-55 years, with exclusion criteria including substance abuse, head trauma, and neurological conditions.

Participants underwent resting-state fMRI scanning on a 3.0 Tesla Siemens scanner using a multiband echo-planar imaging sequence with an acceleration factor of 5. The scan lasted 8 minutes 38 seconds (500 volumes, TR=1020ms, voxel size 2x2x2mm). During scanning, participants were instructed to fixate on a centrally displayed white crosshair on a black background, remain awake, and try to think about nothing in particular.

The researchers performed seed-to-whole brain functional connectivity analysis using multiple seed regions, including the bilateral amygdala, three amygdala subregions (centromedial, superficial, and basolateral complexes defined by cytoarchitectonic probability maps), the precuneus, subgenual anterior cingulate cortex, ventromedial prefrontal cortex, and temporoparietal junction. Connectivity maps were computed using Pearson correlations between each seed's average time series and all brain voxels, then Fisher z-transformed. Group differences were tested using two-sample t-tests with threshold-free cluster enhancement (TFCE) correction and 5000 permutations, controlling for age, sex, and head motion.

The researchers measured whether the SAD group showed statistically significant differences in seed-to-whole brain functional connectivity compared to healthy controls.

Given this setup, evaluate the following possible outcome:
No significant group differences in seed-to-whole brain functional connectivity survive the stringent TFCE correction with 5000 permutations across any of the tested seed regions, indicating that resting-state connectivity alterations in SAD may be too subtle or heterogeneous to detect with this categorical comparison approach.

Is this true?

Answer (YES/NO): YES